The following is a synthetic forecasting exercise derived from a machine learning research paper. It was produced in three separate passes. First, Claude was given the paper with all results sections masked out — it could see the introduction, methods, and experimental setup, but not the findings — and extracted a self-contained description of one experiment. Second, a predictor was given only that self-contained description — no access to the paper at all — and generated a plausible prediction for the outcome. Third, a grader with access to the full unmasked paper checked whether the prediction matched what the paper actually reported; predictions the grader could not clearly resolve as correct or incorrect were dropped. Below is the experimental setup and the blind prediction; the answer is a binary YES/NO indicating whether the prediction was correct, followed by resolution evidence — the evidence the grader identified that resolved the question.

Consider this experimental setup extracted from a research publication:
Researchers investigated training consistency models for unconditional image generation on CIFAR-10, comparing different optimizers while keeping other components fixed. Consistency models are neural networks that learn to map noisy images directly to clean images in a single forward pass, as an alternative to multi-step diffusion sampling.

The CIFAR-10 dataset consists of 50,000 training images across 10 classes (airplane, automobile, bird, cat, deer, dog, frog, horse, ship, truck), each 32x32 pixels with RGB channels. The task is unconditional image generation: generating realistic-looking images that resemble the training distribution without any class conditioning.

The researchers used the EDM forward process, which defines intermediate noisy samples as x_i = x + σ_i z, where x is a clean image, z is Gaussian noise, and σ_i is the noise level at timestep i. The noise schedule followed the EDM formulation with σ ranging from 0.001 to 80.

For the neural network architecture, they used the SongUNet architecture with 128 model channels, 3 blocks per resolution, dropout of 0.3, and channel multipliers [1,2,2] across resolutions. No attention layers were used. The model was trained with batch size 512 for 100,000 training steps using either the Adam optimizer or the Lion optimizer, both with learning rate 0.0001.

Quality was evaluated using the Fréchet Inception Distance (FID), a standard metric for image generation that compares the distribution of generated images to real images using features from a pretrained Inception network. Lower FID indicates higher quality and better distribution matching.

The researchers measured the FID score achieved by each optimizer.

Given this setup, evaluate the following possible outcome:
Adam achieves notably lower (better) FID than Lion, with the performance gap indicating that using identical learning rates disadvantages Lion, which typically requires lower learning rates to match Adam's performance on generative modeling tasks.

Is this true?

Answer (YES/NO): NO